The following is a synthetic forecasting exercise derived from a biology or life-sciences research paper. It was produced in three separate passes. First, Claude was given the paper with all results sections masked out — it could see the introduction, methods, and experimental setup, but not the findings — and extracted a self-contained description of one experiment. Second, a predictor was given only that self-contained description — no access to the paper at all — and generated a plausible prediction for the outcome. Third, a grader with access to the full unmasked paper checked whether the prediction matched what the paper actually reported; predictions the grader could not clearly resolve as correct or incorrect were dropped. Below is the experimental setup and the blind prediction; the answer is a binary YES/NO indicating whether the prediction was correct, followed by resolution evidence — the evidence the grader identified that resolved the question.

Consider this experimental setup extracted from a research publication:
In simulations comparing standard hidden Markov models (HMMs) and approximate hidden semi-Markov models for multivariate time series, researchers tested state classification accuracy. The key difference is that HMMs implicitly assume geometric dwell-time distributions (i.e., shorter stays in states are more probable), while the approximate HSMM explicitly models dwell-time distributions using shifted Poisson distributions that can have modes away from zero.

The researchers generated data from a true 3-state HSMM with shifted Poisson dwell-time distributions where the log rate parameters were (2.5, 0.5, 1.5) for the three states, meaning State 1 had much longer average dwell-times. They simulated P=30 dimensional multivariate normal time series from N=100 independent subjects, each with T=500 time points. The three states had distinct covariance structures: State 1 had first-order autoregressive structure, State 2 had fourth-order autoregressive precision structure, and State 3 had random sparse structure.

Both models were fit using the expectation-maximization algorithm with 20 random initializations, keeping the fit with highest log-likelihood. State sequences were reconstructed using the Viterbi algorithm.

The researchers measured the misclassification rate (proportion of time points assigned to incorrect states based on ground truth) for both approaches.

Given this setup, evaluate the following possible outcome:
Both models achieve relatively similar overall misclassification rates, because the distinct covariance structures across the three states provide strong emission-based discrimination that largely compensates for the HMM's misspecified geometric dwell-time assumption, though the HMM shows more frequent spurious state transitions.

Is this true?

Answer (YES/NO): YES